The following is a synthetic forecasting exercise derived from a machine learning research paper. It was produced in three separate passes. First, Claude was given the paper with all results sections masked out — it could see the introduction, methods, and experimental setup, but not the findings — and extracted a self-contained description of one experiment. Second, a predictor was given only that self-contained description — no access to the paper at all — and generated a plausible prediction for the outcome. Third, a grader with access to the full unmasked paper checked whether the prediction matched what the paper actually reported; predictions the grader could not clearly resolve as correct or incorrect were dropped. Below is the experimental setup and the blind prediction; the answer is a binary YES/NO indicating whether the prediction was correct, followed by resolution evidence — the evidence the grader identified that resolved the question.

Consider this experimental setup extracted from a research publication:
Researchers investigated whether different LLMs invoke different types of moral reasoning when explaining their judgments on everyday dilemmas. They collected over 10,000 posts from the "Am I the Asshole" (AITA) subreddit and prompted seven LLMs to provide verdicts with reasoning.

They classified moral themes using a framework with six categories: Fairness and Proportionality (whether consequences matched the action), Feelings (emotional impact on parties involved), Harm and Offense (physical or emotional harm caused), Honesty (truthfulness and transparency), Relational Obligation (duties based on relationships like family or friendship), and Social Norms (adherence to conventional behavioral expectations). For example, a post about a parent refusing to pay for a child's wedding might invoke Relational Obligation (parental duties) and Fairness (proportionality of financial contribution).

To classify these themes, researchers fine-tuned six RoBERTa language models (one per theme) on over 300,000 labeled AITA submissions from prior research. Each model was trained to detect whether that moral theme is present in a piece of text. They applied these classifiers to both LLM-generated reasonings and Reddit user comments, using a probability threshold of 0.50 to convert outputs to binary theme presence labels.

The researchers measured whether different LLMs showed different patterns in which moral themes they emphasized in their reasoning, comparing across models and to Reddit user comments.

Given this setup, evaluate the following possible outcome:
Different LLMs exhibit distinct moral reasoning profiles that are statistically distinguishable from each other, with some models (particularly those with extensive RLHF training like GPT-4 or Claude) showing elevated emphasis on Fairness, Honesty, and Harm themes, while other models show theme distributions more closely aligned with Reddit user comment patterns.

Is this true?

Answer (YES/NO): NO